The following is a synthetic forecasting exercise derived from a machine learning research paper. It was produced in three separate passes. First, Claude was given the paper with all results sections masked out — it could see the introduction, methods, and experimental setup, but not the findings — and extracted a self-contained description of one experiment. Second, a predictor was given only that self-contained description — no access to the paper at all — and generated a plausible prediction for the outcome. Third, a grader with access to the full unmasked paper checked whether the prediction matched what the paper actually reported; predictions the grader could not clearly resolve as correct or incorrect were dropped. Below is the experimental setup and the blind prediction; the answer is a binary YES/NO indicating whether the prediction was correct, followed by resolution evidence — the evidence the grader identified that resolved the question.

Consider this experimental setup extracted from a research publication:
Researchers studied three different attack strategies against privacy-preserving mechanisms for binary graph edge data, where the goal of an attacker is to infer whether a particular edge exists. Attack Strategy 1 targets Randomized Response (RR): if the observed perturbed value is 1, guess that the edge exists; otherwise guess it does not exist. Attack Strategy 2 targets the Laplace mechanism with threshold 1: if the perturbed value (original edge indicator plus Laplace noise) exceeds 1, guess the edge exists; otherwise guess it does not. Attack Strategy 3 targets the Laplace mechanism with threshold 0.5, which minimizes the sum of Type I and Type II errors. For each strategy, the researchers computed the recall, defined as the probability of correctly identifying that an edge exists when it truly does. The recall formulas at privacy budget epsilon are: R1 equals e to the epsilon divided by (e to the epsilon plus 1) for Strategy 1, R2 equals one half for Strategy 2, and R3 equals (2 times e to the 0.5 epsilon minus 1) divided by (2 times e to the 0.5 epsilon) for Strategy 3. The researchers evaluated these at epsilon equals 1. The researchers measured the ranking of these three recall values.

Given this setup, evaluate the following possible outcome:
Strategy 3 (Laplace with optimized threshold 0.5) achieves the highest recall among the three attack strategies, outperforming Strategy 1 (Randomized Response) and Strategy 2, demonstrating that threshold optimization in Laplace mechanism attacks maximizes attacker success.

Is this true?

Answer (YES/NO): NO